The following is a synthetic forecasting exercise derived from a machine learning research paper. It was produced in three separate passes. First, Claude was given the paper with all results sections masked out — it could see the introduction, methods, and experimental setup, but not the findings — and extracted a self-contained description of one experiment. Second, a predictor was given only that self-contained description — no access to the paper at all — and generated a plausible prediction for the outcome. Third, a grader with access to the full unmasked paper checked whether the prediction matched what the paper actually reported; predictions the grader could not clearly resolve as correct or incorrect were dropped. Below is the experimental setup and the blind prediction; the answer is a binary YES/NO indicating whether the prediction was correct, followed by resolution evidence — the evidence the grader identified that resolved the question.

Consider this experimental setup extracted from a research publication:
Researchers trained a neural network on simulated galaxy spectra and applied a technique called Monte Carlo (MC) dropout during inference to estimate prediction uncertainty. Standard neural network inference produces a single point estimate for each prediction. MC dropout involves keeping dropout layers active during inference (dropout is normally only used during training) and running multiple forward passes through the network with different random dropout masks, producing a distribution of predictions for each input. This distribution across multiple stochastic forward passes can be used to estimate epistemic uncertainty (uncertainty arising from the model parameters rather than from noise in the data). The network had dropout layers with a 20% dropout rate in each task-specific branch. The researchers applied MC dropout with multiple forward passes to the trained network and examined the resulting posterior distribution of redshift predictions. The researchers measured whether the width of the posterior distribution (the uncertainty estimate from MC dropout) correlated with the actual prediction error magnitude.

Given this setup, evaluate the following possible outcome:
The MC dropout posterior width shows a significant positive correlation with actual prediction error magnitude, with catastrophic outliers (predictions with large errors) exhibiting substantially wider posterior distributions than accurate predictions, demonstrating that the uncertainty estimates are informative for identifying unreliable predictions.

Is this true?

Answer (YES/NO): NO